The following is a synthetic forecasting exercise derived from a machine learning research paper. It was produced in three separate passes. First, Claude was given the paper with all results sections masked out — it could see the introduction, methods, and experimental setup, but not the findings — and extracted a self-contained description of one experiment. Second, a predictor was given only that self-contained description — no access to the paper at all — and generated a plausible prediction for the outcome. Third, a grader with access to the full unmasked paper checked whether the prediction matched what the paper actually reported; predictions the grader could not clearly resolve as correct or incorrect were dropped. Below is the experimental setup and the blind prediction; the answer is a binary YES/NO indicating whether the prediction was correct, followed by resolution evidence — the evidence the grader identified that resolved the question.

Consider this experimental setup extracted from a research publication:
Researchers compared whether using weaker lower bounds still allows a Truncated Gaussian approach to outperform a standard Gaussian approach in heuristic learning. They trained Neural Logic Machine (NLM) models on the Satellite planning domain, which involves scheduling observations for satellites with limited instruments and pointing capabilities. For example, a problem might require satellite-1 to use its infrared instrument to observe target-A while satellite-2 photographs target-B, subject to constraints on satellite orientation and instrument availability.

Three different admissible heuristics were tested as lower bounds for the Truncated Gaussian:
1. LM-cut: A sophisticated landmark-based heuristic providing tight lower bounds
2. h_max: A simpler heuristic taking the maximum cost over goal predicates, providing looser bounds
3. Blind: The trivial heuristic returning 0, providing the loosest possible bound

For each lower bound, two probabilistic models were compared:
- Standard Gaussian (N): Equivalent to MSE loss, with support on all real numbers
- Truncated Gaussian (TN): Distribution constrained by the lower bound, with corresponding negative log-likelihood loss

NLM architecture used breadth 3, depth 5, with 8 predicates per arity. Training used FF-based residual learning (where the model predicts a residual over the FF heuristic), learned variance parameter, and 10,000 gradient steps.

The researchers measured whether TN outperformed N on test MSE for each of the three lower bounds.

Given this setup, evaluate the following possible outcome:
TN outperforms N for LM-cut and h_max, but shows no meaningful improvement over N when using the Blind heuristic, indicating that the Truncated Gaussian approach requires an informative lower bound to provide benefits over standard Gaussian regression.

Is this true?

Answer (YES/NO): NO